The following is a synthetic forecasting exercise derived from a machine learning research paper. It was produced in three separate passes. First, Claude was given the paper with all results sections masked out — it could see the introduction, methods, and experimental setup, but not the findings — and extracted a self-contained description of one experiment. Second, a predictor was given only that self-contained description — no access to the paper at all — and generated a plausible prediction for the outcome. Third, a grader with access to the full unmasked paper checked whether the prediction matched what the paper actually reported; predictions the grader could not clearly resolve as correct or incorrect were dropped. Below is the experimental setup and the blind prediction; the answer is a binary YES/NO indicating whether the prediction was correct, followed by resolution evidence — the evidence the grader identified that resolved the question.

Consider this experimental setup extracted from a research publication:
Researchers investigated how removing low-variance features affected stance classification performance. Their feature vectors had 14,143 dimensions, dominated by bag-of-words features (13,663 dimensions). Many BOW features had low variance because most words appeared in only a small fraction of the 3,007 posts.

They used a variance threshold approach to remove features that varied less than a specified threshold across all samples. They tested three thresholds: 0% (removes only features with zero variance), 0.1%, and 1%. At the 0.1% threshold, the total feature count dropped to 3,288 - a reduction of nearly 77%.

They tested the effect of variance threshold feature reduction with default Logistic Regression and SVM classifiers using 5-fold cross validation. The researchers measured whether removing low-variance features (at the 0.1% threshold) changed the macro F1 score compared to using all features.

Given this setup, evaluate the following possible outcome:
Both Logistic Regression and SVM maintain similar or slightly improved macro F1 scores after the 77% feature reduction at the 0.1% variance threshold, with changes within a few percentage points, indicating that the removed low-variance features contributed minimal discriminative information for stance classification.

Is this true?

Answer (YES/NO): YES